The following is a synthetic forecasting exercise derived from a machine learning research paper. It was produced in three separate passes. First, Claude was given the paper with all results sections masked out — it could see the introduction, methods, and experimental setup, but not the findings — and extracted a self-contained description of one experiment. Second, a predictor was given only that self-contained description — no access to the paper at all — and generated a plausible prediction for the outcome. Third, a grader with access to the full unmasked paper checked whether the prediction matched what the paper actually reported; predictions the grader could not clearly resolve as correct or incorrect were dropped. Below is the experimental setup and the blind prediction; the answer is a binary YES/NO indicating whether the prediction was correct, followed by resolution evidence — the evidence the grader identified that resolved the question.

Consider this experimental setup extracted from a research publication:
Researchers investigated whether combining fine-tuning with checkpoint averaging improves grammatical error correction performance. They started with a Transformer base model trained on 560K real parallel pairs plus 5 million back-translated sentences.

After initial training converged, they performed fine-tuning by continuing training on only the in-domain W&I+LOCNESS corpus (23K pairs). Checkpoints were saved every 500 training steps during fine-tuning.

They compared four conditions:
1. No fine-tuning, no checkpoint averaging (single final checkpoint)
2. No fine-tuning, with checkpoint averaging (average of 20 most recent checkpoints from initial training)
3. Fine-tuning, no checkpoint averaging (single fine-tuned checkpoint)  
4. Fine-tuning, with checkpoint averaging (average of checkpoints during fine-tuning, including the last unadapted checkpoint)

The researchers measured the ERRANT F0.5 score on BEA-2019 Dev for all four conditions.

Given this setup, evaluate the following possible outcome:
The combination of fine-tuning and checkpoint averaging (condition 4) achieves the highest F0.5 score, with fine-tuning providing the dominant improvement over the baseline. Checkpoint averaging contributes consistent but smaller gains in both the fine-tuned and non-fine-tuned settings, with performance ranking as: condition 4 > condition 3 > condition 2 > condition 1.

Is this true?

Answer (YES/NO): YES